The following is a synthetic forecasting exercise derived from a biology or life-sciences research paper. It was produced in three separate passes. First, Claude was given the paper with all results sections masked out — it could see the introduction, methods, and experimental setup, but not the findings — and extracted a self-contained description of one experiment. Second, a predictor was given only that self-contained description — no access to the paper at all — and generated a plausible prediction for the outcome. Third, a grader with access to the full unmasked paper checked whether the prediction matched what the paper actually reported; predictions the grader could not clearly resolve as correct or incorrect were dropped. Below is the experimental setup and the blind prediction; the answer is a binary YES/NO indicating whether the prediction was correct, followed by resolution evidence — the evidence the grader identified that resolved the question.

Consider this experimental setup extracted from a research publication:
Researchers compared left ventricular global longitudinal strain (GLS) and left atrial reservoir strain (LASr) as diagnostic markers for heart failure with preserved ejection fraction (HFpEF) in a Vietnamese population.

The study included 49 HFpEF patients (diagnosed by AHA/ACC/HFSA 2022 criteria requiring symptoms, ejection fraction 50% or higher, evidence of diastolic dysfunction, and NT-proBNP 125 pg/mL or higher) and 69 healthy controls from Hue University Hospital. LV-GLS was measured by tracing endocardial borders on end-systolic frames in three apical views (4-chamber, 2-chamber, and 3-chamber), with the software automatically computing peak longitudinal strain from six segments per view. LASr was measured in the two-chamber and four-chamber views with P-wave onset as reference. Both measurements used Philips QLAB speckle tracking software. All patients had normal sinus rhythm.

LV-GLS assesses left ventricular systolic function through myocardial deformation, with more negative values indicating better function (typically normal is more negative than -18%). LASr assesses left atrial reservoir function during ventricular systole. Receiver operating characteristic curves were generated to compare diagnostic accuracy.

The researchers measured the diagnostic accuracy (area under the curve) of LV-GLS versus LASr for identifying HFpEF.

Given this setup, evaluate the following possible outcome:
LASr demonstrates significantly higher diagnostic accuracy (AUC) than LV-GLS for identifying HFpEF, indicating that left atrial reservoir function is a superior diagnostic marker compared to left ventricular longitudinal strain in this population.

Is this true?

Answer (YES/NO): YES